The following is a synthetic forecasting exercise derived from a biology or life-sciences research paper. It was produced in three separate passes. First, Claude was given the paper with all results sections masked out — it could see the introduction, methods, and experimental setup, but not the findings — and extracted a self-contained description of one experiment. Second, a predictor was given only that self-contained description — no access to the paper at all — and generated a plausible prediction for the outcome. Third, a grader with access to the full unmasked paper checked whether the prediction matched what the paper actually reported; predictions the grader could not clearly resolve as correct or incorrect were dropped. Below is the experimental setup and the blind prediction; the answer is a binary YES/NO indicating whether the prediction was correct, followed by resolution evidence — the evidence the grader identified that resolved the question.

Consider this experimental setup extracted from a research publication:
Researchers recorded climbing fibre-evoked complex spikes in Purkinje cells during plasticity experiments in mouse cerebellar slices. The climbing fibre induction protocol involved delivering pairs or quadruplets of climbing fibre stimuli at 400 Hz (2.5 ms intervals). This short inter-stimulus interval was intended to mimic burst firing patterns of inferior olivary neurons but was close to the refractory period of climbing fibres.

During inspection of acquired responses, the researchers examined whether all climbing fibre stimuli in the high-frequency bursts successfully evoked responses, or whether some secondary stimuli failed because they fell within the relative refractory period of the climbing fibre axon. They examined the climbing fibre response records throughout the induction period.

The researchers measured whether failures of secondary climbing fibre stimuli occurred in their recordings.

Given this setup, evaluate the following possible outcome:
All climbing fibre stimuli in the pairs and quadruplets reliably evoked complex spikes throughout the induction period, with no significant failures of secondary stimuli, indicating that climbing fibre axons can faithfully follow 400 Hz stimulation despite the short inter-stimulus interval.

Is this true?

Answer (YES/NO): NO